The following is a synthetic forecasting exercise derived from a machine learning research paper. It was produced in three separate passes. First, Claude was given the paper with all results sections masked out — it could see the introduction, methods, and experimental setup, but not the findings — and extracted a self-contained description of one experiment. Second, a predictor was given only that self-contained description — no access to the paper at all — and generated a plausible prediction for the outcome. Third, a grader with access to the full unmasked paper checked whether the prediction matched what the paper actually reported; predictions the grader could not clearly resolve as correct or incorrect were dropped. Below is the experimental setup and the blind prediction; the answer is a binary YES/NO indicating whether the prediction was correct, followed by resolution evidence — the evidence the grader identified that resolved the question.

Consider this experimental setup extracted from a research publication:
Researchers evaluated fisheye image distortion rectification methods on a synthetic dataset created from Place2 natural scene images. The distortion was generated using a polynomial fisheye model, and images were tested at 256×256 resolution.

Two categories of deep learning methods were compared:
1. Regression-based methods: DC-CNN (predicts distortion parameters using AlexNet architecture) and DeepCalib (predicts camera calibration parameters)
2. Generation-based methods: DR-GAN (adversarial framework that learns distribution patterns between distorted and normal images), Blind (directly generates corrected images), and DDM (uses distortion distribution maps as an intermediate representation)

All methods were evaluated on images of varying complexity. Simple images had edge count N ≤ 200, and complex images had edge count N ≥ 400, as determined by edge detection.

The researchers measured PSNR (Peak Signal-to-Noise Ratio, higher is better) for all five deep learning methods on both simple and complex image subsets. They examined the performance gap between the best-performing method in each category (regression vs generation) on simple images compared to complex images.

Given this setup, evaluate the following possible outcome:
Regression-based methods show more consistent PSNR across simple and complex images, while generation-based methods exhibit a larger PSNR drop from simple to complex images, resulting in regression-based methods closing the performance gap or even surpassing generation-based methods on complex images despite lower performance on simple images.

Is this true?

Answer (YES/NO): NO